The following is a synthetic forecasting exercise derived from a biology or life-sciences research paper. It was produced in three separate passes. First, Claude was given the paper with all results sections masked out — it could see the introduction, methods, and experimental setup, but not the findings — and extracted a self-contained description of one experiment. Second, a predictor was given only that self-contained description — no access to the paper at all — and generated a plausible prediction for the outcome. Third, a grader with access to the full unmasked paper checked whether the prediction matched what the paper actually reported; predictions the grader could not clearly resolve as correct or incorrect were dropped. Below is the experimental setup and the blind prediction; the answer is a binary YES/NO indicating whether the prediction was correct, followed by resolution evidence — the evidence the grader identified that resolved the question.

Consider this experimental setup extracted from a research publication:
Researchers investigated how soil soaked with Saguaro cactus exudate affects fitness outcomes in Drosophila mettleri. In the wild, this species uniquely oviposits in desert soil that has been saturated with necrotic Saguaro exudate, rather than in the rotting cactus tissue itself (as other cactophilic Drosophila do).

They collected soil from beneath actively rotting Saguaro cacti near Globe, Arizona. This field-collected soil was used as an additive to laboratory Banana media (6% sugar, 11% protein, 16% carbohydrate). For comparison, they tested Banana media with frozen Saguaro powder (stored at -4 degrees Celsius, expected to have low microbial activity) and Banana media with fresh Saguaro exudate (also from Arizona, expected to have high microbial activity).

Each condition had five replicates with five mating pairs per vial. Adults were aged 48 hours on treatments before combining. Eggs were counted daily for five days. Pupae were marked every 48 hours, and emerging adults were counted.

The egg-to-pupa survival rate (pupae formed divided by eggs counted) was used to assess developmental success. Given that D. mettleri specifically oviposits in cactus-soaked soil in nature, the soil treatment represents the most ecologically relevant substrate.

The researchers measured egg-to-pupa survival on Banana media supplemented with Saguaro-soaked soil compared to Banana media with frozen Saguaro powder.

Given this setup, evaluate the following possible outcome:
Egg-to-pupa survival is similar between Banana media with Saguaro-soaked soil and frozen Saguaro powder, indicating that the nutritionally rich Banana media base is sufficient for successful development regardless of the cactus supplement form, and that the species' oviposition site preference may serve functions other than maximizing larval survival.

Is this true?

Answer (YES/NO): NO